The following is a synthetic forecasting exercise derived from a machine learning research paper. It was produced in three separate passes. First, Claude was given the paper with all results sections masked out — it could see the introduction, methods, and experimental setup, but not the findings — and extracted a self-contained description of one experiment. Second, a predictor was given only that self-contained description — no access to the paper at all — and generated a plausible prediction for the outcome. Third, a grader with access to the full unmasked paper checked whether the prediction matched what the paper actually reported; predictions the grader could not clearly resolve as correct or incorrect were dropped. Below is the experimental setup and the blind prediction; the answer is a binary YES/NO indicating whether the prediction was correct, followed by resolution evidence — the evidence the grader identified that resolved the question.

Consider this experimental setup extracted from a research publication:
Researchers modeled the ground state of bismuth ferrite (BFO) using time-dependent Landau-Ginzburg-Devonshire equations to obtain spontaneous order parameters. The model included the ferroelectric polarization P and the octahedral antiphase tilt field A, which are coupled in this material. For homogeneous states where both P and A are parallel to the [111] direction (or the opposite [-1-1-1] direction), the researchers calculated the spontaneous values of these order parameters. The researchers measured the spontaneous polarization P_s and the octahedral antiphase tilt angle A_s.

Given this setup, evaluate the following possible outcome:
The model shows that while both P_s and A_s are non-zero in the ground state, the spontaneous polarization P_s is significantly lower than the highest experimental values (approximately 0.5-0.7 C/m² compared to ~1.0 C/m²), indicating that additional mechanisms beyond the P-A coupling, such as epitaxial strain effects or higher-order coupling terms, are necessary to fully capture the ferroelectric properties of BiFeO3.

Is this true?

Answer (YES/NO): NO